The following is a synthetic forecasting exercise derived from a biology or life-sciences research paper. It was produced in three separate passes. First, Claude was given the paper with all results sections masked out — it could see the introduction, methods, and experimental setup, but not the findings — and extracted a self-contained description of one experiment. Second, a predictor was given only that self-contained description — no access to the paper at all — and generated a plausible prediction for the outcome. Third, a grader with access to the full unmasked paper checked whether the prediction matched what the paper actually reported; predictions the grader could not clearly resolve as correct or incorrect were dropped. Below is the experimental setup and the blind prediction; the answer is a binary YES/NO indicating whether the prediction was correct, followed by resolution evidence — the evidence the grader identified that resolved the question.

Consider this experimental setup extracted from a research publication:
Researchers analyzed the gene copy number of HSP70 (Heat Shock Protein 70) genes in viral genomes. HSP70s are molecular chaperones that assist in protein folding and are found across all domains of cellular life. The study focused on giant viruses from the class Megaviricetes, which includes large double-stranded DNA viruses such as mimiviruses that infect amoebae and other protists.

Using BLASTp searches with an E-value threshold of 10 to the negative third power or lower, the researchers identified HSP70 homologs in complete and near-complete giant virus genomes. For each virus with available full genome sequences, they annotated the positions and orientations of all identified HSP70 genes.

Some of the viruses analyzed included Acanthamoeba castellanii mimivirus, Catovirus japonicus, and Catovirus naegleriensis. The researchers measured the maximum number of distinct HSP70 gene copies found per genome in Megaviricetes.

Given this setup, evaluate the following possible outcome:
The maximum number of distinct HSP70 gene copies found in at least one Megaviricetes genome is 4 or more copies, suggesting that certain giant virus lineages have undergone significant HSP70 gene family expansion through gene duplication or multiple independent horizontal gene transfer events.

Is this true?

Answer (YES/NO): NO